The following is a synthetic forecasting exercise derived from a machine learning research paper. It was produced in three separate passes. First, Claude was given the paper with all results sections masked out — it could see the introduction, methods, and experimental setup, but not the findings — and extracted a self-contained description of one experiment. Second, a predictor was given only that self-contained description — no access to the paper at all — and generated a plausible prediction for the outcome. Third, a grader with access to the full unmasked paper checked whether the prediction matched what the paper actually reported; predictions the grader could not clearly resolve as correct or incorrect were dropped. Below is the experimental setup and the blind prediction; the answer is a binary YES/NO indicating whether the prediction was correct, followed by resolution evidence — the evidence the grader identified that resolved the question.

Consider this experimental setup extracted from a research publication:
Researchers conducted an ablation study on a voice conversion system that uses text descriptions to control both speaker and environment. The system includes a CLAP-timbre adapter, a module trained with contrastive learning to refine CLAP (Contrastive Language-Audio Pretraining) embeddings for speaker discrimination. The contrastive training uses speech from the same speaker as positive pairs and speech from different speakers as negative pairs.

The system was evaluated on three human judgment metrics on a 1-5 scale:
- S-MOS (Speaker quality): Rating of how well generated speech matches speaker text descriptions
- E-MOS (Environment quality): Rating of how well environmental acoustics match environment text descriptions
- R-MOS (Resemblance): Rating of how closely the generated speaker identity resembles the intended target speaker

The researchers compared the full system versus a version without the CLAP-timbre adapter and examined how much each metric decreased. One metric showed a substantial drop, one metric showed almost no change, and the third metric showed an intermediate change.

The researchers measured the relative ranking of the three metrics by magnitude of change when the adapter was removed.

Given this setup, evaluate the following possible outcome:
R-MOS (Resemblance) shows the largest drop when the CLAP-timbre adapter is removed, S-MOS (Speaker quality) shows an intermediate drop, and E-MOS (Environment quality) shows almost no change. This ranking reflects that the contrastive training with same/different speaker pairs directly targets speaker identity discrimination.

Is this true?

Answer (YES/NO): NO